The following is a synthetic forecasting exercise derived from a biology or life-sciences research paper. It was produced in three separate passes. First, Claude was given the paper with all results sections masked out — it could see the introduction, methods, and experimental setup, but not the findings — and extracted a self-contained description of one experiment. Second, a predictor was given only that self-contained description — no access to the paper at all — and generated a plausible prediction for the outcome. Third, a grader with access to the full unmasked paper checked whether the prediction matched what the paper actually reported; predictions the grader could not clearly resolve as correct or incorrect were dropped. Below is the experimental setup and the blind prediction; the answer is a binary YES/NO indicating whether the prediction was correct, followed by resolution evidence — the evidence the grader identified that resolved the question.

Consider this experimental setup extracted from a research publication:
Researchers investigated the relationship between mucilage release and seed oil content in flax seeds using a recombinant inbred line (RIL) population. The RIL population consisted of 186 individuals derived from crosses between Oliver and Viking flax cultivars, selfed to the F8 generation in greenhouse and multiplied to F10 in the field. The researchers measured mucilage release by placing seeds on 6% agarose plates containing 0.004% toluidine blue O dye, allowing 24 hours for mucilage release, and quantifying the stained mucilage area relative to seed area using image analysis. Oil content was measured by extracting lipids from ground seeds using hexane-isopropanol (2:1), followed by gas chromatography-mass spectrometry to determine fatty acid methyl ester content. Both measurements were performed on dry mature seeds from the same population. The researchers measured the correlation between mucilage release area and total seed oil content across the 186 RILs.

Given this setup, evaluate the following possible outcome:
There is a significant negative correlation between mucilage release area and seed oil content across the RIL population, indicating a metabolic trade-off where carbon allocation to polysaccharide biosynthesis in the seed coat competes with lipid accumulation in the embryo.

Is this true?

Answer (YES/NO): NO